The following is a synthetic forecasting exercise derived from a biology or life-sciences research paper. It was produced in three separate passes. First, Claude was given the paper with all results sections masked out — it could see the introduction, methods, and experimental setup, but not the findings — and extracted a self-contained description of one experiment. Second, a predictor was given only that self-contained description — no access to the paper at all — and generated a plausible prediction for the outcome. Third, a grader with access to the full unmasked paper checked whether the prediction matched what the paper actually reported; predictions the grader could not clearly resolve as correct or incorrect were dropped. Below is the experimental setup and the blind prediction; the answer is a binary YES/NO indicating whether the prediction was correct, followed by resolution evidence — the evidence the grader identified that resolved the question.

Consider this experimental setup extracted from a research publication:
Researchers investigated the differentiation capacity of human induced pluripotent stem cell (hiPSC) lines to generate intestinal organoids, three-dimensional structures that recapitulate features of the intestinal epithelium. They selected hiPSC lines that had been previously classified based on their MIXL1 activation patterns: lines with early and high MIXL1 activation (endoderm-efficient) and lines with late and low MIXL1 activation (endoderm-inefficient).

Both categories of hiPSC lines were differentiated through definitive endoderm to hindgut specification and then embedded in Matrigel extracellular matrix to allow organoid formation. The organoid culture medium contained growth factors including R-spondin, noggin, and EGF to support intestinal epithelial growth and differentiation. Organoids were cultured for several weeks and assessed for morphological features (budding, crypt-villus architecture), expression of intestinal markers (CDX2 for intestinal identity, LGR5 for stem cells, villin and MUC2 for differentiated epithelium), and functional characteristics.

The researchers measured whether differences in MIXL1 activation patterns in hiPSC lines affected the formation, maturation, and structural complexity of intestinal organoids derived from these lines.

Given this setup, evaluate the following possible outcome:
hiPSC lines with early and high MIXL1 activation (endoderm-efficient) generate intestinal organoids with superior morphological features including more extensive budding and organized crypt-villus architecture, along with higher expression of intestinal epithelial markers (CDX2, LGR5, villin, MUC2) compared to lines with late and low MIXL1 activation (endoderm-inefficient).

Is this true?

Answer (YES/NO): NO